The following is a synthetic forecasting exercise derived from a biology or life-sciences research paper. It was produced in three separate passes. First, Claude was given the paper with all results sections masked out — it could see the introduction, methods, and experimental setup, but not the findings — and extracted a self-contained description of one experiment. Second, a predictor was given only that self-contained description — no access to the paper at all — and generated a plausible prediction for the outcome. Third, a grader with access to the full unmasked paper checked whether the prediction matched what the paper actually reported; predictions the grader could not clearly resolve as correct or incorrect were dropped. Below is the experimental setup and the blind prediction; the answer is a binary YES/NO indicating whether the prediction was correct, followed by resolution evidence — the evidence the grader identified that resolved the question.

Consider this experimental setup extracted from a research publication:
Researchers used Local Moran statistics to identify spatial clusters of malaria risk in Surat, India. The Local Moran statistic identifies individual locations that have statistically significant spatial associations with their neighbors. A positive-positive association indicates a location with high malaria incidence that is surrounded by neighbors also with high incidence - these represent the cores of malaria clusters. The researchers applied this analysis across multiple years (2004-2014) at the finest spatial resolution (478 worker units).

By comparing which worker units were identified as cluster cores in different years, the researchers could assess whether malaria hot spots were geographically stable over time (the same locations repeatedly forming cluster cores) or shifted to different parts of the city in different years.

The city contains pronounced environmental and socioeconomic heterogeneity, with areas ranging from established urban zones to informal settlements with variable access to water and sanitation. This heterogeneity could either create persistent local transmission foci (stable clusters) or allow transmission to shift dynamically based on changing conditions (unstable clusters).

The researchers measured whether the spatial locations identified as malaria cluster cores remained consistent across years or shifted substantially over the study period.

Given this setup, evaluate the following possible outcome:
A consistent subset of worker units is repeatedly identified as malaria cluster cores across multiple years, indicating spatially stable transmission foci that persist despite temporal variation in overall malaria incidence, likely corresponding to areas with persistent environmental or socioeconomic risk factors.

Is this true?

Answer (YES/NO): YES